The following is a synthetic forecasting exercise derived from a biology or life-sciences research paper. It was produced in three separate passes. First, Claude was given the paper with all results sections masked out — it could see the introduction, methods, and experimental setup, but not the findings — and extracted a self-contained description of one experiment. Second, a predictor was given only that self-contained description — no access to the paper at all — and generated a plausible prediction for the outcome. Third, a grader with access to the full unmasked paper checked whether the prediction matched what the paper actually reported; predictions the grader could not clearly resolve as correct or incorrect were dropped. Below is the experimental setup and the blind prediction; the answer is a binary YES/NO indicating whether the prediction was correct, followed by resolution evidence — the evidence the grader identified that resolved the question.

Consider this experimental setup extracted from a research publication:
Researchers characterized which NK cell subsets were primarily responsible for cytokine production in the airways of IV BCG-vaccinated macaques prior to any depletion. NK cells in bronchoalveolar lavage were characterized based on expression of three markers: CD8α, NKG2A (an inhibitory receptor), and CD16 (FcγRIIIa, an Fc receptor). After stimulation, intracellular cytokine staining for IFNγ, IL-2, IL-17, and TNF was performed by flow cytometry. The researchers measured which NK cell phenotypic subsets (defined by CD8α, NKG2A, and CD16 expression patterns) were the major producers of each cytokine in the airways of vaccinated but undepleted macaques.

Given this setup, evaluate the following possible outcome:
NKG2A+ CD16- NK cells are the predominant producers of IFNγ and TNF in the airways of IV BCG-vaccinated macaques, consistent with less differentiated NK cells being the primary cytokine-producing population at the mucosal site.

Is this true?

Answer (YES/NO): NO